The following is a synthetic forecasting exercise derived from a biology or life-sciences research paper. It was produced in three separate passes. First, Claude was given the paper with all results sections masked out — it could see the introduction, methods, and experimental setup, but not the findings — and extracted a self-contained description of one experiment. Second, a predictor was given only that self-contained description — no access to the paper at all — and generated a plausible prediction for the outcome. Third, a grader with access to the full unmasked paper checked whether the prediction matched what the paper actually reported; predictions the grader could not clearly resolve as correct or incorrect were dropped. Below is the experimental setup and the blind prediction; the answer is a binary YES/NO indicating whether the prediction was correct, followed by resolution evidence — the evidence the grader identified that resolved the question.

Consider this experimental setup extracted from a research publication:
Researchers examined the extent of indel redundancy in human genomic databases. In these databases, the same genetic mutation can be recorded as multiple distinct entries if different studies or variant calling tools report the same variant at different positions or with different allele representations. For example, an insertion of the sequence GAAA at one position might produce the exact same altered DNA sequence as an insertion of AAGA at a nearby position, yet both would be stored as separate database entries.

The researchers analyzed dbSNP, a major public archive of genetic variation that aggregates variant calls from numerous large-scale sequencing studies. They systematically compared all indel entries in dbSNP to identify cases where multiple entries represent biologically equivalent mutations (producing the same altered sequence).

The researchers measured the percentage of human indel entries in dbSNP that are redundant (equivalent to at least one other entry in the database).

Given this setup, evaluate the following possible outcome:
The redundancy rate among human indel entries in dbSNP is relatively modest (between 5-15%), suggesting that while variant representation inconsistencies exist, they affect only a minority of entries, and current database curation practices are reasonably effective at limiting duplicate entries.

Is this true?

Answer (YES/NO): YES